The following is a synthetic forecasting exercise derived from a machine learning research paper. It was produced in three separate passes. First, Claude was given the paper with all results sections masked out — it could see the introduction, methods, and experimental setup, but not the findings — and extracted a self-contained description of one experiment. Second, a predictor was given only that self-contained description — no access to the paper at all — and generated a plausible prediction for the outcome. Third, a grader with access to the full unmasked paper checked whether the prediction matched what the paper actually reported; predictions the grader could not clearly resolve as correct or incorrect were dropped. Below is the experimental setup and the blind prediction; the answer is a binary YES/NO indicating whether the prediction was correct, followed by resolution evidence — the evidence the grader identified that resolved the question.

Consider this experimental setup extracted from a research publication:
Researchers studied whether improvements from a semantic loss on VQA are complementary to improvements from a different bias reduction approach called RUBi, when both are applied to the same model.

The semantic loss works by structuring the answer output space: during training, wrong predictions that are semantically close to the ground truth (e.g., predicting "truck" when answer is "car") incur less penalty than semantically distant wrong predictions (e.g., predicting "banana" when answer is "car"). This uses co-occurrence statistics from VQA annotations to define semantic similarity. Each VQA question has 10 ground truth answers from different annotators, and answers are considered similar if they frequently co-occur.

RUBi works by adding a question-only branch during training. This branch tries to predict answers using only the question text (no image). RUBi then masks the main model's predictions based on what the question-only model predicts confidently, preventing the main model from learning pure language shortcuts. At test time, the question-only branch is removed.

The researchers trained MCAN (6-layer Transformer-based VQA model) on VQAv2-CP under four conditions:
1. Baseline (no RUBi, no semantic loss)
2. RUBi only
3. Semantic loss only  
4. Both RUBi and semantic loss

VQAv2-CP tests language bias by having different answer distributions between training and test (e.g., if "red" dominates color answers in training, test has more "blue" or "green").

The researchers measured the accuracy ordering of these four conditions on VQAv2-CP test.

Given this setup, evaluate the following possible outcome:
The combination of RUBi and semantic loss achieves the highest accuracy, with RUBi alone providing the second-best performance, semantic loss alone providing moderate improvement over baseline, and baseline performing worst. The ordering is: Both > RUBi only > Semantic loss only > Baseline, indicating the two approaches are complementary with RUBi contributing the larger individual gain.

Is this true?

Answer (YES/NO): YES